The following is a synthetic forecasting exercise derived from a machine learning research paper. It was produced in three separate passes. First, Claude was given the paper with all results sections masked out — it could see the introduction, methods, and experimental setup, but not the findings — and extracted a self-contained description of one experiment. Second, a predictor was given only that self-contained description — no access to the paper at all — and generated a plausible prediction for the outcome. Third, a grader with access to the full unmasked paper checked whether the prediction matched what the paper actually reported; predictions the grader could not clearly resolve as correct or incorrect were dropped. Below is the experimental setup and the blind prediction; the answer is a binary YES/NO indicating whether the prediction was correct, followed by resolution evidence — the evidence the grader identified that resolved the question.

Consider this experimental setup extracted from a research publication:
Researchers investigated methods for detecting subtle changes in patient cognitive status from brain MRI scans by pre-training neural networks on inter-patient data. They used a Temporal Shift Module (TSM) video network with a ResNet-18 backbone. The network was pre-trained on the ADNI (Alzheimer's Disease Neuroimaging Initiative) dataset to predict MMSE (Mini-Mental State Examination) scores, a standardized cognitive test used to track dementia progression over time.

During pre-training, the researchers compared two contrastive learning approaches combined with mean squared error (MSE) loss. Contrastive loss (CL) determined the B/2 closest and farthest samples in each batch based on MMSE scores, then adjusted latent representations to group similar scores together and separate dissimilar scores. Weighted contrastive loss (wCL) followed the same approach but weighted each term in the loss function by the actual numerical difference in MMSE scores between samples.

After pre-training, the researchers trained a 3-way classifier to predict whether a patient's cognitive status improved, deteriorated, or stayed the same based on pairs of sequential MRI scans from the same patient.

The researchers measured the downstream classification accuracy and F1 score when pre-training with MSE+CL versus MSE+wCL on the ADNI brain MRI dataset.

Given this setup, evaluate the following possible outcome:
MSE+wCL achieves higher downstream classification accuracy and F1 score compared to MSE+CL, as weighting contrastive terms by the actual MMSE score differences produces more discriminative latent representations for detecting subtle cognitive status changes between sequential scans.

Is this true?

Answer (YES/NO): YES